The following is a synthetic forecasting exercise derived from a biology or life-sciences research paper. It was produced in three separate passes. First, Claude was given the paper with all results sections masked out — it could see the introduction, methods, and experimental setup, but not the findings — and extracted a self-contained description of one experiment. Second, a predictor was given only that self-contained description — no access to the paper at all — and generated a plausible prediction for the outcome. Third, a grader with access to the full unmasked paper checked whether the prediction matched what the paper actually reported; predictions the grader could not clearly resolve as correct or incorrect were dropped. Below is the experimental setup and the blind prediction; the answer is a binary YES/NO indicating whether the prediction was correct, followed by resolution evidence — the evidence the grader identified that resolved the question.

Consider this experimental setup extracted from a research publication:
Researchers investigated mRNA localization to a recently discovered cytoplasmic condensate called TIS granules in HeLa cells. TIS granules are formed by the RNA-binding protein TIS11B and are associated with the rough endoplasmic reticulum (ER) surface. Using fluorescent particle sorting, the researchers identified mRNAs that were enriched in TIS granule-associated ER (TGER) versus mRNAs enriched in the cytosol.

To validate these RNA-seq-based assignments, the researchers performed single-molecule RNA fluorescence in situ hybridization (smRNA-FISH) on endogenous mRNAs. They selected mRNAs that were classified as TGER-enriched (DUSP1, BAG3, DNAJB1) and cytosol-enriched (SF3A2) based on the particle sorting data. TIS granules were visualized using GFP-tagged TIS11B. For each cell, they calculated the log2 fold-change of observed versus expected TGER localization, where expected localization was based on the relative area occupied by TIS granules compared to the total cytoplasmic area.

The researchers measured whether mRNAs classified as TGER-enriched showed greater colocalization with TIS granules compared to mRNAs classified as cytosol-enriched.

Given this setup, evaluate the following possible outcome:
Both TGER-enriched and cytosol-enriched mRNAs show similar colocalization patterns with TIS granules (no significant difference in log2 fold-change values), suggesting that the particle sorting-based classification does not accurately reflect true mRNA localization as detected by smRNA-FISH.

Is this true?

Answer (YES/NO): NO